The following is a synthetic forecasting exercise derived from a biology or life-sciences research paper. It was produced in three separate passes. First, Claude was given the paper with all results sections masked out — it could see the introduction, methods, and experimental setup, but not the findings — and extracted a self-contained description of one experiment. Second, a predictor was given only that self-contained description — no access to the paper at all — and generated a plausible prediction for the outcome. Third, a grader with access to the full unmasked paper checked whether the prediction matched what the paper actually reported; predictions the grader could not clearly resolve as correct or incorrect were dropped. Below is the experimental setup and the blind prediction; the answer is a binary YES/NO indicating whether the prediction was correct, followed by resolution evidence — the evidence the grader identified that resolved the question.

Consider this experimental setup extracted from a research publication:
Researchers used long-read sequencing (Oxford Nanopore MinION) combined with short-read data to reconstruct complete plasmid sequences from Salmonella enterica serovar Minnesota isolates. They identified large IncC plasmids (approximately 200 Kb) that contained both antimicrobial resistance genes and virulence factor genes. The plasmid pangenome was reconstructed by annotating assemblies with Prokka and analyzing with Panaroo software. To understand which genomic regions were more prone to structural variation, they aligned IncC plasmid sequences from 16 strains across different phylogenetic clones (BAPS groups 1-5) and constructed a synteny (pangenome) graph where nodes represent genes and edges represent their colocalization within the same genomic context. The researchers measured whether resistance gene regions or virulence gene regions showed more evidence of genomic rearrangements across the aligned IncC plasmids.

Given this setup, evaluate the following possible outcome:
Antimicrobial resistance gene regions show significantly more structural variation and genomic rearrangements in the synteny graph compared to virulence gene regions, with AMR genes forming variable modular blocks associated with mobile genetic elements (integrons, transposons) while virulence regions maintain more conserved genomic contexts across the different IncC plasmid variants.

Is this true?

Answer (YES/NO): YES